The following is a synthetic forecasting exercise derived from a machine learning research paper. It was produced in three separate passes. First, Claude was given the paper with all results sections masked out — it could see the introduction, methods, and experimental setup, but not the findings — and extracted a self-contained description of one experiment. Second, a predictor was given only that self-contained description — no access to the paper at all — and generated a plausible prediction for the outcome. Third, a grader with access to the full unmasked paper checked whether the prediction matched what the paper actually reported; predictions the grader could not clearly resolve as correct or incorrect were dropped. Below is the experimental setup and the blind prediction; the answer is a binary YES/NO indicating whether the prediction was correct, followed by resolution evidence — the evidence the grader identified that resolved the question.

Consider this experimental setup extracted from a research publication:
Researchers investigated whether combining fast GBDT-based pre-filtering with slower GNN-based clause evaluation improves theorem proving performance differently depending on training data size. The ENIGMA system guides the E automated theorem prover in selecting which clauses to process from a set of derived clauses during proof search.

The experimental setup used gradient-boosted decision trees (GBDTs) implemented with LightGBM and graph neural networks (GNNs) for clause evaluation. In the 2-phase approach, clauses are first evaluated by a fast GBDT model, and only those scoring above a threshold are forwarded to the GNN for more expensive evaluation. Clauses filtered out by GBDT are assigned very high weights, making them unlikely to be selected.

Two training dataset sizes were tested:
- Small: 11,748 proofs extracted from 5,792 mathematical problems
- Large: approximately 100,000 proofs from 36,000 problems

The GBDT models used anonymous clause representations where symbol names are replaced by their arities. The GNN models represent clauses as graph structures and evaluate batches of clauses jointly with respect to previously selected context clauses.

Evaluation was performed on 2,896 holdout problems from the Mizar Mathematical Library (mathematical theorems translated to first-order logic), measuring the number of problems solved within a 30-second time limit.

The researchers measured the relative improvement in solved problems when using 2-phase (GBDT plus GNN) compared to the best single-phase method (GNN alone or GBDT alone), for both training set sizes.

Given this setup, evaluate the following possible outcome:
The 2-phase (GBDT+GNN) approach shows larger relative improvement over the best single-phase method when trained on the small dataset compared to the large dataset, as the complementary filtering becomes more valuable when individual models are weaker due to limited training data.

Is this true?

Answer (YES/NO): YES